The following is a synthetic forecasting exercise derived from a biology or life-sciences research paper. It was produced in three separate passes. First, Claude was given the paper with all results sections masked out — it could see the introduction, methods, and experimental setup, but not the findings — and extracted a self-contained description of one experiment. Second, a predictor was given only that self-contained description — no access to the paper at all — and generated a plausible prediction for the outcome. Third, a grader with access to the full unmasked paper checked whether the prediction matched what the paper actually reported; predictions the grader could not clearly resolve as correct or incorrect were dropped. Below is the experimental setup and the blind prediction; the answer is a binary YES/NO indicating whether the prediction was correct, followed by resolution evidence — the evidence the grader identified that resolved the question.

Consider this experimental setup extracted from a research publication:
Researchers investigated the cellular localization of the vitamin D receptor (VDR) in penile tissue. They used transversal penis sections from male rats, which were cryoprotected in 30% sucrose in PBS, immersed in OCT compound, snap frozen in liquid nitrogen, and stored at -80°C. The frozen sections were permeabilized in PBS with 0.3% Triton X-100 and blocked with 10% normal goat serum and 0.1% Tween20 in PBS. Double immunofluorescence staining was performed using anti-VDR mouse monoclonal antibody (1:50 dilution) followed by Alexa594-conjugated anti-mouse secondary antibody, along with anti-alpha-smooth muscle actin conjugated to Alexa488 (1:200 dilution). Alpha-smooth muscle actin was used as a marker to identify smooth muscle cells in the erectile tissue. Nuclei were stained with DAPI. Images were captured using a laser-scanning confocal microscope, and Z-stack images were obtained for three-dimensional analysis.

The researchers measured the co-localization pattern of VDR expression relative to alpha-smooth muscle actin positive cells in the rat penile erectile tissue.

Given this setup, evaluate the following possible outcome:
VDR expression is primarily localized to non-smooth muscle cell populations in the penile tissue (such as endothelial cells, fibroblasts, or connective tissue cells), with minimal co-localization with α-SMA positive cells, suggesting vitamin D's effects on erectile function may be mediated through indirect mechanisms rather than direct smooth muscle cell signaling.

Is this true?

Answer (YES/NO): NO